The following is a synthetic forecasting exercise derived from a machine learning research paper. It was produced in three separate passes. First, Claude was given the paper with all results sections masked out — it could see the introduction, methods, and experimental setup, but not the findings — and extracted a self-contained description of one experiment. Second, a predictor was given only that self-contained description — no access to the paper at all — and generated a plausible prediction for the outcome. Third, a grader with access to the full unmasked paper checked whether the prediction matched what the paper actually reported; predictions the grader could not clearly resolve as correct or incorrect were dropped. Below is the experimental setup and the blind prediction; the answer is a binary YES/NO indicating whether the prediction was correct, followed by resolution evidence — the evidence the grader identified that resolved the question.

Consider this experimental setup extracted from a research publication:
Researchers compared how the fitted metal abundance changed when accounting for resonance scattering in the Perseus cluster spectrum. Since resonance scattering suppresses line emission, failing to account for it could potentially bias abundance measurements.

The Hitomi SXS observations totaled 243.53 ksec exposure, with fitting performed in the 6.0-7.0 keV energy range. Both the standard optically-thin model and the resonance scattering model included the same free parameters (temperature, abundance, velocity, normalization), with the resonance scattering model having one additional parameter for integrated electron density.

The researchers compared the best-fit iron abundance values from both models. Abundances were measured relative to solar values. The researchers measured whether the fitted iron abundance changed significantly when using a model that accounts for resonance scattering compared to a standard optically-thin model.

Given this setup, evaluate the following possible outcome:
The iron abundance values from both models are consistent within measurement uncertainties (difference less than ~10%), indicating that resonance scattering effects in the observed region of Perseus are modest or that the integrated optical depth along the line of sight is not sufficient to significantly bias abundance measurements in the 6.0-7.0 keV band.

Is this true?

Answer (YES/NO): NO